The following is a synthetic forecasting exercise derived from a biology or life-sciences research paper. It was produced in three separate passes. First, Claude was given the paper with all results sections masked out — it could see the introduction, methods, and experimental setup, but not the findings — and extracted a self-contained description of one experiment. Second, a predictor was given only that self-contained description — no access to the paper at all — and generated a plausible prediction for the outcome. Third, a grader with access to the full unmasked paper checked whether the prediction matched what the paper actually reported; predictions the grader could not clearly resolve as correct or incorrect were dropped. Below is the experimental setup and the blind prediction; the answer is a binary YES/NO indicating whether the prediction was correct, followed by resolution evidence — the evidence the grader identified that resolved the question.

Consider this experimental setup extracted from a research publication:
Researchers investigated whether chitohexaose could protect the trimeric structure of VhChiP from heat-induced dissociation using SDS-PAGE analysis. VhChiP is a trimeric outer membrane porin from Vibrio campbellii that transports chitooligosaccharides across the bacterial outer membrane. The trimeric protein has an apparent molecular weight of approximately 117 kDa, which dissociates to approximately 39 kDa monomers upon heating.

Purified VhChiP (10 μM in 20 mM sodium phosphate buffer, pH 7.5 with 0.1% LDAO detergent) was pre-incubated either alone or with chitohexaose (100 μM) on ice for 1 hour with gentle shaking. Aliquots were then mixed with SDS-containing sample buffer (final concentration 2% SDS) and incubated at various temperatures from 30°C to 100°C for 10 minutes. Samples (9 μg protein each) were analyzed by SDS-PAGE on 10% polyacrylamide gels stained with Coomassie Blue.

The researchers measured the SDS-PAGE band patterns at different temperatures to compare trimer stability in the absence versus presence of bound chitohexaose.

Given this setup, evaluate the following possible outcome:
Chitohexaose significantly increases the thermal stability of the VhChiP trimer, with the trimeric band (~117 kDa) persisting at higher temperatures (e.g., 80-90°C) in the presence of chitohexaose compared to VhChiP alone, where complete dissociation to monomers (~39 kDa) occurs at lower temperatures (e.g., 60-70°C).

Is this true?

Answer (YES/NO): NO